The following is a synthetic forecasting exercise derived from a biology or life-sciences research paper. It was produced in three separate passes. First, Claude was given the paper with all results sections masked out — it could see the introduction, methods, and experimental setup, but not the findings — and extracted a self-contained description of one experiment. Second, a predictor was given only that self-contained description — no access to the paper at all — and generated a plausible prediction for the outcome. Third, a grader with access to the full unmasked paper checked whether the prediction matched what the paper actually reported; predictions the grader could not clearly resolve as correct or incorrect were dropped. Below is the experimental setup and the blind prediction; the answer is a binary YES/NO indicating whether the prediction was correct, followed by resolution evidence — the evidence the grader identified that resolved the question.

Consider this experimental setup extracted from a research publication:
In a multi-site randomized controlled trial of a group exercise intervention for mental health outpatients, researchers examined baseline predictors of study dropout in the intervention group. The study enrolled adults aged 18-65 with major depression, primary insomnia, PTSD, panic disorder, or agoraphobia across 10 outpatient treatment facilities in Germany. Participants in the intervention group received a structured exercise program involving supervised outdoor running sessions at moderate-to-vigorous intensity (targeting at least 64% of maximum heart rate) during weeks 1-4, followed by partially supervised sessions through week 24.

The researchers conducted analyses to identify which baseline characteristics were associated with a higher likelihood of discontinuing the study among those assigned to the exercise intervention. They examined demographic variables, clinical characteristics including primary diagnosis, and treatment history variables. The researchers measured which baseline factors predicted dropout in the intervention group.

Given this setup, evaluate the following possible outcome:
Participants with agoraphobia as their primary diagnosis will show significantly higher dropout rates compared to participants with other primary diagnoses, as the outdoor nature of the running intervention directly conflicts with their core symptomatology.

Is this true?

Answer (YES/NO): YES